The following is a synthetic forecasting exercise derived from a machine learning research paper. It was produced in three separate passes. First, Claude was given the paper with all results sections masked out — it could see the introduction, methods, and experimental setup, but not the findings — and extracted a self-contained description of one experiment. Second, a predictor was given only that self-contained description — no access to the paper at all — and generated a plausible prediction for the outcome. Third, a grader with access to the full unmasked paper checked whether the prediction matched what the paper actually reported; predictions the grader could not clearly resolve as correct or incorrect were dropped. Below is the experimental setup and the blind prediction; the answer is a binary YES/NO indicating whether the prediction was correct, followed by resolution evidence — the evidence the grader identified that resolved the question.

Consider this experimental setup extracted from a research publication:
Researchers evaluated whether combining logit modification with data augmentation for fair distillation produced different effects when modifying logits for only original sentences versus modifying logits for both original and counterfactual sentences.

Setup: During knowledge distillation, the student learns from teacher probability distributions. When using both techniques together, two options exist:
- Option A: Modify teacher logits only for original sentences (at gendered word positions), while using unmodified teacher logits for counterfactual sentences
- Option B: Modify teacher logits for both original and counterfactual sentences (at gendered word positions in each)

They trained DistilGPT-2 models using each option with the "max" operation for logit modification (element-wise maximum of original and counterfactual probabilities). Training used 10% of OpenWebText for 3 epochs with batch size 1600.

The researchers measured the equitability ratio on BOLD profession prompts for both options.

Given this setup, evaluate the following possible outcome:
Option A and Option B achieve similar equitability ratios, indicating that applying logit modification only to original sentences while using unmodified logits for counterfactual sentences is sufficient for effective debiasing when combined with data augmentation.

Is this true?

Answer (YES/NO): YES